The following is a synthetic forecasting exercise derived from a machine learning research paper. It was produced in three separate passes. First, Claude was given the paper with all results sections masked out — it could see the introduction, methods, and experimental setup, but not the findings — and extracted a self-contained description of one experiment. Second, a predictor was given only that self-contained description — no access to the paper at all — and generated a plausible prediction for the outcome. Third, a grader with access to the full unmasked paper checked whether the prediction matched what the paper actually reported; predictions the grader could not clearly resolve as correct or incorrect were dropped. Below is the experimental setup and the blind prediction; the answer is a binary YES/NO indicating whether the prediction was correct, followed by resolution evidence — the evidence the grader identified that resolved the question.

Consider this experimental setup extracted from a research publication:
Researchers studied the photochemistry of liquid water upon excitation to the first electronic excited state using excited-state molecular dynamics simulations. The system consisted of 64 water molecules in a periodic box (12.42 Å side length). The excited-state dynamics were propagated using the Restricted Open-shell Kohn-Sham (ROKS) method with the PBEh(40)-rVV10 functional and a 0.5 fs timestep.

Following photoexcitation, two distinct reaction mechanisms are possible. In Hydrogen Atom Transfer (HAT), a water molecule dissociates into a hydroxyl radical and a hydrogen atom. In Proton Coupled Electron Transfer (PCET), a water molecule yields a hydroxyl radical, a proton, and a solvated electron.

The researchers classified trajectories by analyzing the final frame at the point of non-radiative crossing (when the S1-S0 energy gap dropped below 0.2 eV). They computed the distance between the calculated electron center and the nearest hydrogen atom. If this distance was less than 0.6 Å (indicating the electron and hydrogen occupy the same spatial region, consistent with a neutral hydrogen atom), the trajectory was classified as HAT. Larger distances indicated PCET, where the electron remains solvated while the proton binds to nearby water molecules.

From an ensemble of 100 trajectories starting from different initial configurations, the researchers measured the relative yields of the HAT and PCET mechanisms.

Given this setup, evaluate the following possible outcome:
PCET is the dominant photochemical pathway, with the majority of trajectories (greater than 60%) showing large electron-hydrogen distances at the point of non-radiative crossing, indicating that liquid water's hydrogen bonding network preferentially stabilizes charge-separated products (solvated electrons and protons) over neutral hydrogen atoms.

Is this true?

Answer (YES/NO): NO